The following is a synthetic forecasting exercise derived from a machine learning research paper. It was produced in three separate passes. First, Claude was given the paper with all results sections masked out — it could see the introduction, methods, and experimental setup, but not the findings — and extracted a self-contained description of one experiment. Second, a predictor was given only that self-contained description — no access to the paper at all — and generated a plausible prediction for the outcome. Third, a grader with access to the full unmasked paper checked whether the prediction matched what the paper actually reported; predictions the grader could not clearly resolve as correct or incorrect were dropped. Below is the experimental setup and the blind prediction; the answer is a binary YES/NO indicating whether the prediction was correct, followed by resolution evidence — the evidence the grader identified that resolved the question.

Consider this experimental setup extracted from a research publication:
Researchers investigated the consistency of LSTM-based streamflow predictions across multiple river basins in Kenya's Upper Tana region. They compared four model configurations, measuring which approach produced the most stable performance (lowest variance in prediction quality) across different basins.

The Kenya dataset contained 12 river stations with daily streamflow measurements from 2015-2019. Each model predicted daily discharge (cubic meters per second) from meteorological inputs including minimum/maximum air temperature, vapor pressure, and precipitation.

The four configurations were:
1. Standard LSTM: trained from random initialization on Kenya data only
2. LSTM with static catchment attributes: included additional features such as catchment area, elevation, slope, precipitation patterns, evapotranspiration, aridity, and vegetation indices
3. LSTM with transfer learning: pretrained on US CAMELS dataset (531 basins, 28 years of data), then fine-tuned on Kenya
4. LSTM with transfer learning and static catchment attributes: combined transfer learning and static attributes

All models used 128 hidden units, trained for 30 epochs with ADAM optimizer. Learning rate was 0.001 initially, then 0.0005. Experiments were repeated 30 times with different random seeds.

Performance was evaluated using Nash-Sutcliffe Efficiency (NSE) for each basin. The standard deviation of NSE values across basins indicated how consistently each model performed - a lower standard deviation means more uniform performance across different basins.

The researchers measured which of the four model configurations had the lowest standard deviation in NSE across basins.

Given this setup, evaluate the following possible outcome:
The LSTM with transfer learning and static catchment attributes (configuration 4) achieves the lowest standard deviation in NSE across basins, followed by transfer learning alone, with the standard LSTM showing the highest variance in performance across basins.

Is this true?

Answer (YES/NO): NO